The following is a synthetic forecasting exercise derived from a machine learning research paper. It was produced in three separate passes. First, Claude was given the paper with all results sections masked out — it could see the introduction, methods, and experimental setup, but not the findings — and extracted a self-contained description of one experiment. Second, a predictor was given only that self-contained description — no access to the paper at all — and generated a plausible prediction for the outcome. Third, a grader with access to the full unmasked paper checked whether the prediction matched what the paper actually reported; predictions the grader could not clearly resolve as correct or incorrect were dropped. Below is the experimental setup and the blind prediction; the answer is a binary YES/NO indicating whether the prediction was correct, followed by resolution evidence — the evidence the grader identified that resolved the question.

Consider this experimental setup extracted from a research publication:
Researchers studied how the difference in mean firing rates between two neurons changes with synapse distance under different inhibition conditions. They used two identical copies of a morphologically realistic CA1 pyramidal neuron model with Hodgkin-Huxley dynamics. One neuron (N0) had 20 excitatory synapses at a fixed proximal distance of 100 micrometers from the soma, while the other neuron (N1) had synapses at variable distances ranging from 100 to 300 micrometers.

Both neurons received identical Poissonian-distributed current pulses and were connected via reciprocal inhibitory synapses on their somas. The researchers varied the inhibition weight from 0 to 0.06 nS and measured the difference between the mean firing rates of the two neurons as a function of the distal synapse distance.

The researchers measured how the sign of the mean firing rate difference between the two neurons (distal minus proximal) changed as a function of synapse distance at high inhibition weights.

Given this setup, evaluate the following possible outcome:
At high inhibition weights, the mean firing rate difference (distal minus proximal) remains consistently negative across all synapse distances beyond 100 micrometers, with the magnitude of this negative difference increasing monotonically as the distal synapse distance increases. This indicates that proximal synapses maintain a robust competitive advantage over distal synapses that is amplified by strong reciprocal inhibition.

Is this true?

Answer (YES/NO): NO